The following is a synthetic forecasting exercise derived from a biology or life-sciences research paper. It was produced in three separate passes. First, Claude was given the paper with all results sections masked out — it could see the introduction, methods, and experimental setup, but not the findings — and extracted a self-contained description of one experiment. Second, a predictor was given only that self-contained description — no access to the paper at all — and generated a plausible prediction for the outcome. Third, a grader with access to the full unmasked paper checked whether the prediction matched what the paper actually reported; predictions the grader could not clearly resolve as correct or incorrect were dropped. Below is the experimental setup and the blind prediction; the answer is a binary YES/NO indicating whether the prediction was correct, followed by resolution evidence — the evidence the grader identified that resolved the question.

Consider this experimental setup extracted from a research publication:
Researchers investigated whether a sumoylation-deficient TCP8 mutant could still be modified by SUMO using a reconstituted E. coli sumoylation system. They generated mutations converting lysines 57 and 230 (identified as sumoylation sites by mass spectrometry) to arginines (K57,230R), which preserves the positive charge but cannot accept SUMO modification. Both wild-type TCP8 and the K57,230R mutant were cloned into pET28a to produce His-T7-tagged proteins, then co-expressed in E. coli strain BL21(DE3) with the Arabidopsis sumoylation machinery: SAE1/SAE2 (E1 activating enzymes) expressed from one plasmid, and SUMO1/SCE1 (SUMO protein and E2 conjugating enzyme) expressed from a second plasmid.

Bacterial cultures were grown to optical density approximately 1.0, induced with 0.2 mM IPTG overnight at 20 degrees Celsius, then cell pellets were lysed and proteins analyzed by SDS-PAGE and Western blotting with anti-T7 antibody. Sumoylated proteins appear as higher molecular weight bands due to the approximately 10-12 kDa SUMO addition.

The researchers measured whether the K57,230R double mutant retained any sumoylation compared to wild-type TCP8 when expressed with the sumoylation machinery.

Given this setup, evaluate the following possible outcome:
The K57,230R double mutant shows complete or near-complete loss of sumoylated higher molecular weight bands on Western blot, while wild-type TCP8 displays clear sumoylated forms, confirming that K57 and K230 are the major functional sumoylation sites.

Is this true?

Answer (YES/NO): YES